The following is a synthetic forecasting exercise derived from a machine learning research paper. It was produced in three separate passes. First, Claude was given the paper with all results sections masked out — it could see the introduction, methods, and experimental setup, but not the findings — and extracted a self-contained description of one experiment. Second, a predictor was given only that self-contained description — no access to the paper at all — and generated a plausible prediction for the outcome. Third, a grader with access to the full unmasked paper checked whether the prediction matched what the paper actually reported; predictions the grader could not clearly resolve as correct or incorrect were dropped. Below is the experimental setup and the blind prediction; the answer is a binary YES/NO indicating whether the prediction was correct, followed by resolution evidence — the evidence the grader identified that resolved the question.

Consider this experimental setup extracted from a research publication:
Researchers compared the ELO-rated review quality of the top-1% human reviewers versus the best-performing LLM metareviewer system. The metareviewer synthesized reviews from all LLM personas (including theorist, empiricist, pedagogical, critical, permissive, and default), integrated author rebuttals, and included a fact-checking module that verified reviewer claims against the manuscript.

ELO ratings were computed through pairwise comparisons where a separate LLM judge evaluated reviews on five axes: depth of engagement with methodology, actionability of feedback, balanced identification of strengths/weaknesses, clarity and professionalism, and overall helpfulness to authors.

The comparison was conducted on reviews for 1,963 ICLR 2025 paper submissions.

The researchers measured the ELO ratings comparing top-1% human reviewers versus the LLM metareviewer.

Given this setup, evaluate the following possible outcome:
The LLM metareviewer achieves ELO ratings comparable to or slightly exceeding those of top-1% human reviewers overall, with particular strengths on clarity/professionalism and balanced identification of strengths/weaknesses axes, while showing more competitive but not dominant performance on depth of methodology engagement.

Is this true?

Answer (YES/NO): NO